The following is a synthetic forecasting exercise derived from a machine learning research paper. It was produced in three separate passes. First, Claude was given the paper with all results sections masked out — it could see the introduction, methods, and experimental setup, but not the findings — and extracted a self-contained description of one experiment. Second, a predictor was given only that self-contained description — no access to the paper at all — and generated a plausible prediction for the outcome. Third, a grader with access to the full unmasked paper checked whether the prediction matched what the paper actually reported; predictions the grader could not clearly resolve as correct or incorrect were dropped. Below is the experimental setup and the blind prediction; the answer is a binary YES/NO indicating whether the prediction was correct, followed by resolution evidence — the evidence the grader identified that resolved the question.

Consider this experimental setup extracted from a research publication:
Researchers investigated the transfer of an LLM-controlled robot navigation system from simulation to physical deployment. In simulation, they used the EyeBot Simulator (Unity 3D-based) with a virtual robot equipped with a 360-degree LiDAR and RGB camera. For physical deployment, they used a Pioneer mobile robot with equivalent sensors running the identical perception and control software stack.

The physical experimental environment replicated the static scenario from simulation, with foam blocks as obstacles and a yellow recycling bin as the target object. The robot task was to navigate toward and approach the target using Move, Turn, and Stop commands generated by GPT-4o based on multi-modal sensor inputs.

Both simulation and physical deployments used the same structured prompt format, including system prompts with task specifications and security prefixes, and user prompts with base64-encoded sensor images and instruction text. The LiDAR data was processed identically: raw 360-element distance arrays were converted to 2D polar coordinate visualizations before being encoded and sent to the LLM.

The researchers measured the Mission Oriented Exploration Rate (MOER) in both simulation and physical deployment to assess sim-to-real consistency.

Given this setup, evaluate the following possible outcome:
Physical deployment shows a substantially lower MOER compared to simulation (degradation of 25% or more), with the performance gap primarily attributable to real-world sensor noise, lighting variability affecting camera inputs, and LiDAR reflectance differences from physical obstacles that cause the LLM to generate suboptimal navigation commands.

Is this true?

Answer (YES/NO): NO